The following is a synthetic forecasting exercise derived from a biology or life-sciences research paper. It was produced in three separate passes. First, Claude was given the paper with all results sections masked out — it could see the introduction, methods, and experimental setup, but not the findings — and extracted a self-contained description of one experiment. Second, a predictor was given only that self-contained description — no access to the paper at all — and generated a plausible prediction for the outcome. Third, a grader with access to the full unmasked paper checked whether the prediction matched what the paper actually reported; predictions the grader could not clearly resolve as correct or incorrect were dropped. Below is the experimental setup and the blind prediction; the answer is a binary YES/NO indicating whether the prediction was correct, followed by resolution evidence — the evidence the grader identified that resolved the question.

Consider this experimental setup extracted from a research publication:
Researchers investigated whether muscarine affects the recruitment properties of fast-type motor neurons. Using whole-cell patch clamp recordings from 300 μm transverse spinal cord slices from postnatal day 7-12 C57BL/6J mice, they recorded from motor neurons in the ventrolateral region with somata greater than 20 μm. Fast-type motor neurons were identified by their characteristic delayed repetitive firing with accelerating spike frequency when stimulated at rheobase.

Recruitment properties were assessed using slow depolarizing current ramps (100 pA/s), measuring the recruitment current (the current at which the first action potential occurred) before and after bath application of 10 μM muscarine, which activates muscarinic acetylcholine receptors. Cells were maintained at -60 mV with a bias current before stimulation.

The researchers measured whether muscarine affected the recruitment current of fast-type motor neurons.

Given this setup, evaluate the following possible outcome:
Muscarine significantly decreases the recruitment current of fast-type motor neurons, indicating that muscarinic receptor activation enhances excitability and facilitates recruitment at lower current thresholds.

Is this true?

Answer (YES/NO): NO